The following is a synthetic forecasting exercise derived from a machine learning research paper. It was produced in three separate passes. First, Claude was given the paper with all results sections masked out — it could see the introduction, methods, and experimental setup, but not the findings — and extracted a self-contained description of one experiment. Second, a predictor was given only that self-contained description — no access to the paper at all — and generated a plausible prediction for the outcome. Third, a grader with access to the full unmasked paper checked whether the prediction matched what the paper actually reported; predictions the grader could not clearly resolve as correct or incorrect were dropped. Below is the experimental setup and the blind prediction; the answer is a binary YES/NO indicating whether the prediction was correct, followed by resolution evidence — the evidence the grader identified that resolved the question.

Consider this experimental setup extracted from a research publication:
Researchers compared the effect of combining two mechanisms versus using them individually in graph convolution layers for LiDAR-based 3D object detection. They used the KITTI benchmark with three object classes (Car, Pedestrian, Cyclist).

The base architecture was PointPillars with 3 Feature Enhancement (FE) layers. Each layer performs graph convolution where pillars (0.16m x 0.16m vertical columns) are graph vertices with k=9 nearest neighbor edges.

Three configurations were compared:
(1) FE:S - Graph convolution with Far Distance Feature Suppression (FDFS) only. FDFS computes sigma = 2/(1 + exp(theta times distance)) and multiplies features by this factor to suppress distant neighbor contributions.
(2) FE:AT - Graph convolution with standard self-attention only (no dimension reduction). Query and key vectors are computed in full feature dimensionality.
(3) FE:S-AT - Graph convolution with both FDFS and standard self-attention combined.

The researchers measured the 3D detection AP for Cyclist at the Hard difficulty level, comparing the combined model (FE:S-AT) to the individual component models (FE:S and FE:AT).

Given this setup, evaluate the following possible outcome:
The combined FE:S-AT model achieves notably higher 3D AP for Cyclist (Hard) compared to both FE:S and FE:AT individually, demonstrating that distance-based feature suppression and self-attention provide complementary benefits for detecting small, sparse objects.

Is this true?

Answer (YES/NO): NO